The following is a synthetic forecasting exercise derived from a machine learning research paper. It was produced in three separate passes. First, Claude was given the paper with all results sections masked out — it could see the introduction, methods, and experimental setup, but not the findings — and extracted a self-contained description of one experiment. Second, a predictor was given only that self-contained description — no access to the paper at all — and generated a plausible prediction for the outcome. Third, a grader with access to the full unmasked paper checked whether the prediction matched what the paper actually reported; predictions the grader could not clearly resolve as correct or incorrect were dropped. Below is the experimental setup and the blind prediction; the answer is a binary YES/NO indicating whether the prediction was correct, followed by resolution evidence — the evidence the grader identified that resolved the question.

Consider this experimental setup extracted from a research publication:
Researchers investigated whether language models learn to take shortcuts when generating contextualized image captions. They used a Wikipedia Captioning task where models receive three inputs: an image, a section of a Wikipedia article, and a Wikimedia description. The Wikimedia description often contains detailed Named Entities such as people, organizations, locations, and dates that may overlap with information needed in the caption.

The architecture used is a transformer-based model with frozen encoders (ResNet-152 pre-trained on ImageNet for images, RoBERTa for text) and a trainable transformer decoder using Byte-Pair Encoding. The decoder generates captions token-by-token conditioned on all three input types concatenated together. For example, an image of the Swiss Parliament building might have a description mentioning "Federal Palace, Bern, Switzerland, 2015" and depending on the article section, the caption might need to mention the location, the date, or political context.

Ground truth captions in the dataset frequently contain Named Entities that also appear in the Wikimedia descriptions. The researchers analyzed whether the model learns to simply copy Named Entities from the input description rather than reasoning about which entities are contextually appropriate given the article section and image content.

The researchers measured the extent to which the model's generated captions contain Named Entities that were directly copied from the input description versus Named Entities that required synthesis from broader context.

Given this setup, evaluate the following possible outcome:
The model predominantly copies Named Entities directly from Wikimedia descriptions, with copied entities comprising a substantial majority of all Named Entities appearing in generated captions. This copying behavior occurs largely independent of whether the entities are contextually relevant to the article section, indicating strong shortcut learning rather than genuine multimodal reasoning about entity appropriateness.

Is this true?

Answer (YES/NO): YES